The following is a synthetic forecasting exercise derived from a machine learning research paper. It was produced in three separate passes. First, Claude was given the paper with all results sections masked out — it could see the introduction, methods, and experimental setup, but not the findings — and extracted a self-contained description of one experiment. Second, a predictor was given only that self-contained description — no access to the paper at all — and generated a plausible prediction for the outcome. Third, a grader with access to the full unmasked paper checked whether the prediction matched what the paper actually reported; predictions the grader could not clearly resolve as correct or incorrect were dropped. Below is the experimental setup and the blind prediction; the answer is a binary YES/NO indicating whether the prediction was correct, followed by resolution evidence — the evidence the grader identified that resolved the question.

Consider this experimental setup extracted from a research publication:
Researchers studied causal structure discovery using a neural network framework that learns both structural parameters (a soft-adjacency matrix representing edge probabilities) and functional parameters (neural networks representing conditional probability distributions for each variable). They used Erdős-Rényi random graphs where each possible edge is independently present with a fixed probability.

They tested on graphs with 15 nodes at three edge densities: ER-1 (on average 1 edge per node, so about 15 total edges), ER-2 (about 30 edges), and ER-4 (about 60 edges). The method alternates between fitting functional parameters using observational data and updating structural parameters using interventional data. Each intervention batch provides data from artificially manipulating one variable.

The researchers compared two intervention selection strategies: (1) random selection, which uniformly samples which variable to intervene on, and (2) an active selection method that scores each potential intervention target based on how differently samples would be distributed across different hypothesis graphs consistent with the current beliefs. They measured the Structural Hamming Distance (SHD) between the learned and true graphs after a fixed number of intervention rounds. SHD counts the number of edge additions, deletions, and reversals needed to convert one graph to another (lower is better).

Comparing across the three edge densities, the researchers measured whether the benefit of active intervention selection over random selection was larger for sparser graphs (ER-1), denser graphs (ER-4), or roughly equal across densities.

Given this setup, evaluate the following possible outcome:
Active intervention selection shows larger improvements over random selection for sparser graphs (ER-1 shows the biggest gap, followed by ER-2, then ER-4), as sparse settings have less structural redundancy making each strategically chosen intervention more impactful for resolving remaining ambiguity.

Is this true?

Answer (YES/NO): NO